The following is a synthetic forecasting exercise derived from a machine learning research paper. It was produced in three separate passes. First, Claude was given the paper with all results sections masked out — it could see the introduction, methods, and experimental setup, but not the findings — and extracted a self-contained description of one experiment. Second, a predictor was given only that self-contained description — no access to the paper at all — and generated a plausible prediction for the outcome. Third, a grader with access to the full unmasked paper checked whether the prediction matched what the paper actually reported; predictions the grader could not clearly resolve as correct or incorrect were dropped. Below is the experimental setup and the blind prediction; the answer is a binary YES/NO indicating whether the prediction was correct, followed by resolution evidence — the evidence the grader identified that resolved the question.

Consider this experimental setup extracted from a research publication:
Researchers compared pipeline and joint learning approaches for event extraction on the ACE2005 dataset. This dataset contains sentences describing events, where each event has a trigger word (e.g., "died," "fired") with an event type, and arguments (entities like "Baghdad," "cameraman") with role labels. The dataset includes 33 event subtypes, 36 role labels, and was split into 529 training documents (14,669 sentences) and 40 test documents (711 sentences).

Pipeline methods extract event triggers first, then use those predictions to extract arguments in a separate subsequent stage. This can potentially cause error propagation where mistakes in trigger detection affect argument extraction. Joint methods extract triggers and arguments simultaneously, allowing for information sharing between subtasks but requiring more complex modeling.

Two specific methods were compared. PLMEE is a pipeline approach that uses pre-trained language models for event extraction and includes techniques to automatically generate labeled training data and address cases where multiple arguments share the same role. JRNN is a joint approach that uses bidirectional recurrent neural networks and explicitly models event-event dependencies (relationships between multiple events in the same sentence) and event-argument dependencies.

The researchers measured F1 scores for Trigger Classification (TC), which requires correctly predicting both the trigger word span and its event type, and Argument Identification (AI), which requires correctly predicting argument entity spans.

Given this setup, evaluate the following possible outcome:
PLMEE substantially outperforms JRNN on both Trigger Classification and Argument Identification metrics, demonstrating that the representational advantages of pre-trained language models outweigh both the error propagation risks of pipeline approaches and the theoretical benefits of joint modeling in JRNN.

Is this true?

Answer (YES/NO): NO